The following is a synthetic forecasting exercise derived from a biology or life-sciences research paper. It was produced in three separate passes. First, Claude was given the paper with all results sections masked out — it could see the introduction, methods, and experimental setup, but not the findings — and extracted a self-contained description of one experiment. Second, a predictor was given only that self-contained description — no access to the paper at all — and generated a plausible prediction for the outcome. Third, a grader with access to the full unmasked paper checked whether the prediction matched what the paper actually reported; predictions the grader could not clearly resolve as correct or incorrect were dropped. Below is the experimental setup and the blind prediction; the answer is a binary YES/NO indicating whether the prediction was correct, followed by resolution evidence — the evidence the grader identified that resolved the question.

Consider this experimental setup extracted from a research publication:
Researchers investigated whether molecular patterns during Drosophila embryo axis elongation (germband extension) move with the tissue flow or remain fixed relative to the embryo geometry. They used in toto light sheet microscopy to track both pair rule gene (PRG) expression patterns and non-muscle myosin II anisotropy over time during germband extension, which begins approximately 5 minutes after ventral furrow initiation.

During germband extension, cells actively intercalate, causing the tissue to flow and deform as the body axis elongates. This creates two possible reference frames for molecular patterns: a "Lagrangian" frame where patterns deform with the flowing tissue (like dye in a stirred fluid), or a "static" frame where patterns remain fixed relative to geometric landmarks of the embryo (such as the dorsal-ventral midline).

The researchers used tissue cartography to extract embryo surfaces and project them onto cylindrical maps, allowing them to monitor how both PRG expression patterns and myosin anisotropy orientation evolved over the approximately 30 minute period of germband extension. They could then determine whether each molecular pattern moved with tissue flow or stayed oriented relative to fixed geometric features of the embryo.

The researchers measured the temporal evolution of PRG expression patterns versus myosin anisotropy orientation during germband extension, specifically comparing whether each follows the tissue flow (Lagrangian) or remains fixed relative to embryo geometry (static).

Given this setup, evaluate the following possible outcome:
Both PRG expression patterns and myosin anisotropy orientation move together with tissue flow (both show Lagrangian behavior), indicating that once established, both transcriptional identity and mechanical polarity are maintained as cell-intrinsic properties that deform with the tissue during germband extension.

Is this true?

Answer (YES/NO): NO